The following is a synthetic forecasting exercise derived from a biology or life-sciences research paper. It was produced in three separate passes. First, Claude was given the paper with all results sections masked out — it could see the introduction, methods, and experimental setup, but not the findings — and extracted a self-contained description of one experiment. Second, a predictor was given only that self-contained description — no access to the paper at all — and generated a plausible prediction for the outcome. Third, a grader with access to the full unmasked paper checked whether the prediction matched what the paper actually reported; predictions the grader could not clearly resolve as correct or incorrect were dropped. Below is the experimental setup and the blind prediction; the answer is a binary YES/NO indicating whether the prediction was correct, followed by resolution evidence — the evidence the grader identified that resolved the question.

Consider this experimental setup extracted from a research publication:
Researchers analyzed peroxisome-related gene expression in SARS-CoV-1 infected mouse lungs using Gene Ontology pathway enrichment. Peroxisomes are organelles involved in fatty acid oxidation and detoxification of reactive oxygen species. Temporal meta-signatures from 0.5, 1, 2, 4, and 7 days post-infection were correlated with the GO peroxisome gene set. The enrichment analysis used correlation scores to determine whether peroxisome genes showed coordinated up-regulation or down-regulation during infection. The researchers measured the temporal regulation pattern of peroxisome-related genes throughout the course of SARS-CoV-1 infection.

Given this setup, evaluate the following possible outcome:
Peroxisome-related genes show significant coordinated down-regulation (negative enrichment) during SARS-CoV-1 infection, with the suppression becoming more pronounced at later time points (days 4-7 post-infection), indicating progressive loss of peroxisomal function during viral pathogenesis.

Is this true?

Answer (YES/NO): NO